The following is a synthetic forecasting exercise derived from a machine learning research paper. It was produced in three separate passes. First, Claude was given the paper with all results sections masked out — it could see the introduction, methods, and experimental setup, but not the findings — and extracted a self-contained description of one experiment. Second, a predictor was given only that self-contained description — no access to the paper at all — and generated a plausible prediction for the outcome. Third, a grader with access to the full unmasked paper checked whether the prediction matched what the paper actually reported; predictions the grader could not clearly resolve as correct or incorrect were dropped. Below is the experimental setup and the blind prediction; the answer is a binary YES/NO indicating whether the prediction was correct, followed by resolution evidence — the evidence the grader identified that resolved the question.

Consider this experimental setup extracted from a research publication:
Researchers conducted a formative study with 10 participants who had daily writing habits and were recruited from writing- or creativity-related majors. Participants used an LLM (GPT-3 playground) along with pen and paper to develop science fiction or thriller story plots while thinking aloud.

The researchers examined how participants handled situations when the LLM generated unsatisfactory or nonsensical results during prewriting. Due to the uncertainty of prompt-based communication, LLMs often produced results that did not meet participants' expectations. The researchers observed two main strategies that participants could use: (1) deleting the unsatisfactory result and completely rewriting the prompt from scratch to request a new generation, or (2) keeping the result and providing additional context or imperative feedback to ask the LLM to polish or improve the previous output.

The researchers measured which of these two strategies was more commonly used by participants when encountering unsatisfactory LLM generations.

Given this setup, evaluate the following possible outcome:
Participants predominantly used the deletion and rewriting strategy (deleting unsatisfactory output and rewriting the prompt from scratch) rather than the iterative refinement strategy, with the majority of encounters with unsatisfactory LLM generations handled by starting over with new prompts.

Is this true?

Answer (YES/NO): NO